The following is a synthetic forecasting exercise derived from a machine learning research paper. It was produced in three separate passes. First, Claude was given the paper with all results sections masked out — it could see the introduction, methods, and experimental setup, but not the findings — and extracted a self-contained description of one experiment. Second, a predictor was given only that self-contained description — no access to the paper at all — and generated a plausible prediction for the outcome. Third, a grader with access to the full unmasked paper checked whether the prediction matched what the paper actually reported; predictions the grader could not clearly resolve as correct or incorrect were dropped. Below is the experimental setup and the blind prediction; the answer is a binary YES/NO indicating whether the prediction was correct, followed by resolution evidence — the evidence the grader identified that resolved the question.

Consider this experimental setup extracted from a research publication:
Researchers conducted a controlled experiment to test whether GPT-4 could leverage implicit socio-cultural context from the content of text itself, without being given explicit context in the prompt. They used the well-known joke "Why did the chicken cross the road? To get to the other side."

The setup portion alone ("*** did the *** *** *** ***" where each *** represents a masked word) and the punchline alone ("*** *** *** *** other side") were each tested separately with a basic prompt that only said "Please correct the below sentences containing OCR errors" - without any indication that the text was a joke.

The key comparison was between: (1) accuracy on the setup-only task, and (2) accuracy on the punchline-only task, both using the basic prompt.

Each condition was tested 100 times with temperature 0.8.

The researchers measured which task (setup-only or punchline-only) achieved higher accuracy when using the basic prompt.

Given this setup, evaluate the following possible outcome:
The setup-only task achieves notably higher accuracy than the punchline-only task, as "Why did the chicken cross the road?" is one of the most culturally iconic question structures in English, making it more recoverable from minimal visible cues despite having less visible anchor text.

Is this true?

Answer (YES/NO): NO